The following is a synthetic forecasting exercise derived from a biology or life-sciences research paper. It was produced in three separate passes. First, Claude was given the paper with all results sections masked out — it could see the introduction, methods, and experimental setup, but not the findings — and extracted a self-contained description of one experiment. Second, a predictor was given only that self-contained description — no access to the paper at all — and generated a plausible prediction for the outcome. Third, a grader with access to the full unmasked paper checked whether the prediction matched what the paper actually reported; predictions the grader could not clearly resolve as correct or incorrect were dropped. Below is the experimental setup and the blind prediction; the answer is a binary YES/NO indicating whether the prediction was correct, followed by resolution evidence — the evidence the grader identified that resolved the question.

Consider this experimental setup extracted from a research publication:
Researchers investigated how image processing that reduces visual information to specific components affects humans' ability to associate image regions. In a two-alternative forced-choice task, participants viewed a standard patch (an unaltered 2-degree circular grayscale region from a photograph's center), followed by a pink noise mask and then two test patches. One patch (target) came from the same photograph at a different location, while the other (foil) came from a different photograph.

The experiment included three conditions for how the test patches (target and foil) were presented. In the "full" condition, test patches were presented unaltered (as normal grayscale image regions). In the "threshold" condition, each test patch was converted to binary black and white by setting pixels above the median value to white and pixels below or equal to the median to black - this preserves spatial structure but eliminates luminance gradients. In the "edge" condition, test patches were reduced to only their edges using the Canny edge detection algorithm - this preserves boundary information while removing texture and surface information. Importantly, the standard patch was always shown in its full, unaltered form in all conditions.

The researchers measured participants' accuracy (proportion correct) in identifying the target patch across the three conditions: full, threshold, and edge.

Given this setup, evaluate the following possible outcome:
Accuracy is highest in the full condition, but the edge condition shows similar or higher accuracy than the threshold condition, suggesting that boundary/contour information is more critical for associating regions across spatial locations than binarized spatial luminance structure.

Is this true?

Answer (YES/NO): NO